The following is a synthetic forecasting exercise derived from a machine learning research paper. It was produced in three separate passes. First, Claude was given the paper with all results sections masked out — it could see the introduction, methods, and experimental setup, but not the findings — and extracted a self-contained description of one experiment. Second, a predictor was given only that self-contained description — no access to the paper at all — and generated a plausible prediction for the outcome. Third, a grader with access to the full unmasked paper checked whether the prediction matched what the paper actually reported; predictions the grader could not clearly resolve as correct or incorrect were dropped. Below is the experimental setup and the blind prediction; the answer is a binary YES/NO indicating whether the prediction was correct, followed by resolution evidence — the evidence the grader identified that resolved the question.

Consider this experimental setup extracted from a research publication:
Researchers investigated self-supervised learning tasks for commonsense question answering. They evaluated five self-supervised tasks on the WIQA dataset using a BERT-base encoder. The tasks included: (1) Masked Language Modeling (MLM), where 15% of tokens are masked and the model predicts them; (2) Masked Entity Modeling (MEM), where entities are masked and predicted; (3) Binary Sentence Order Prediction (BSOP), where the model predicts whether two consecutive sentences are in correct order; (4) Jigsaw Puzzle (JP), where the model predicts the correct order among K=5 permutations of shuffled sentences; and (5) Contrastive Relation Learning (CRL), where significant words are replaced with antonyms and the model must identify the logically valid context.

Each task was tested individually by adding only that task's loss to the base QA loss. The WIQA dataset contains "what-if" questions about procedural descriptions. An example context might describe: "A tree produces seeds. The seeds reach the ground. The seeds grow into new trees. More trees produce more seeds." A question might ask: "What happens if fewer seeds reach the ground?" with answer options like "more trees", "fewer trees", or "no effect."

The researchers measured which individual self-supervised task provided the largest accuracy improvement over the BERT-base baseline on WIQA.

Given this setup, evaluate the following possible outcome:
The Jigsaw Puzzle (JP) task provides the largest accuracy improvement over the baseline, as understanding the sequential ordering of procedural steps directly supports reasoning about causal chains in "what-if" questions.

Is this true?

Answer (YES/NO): NO